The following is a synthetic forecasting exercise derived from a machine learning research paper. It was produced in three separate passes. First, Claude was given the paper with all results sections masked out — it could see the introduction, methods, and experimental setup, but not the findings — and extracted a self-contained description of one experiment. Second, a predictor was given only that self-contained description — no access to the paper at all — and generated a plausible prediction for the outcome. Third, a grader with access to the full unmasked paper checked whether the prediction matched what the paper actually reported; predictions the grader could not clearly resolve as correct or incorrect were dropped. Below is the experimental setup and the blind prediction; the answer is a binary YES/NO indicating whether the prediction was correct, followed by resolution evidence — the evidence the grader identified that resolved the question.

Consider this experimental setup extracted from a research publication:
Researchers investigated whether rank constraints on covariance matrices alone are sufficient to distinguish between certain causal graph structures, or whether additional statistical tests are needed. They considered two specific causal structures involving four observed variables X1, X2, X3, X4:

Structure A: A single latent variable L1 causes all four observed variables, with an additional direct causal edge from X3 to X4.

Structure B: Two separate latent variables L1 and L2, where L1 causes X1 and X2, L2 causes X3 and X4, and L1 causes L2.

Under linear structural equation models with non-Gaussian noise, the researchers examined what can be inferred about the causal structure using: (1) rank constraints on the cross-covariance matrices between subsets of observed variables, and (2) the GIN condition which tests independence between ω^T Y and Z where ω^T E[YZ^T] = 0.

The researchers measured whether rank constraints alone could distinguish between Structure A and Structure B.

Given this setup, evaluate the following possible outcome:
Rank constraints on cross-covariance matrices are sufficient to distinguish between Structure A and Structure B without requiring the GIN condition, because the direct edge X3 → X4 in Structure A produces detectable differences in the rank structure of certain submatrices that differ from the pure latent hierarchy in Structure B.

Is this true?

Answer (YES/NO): NO